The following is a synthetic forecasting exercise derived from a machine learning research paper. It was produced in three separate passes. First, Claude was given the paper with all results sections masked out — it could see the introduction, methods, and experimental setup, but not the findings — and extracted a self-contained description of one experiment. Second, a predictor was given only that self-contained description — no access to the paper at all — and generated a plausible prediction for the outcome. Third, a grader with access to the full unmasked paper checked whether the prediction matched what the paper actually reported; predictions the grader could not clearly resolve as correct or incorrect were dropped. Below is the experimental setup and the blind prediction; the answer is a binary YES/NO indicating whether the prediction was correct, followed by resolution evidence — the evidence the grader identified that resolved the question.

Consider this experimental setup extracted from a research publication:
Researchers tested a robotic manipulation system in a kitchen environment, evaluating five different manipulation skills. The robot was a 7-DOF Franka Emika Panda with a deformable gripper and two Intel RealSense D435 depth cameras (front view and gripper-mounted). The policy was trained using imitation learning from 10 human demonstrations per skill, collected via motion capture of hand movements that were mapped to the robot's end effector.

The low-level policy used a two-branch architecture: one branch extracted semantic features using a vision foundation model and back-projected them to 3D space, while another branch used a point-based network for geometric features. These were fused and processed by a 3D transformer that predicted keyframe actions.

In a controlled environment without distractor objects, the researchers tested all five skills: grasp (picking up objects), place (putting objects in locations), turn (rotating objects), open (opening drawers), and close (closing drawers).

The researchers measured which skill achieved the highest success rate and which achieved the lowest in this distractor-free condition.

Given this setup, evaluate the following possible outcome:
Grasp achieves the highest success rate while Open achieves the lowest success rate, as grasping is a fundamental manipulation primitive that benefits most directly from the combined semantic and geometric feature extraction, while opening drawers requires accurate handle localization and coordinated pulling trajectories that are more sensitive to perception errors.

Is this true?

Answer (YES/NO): NO